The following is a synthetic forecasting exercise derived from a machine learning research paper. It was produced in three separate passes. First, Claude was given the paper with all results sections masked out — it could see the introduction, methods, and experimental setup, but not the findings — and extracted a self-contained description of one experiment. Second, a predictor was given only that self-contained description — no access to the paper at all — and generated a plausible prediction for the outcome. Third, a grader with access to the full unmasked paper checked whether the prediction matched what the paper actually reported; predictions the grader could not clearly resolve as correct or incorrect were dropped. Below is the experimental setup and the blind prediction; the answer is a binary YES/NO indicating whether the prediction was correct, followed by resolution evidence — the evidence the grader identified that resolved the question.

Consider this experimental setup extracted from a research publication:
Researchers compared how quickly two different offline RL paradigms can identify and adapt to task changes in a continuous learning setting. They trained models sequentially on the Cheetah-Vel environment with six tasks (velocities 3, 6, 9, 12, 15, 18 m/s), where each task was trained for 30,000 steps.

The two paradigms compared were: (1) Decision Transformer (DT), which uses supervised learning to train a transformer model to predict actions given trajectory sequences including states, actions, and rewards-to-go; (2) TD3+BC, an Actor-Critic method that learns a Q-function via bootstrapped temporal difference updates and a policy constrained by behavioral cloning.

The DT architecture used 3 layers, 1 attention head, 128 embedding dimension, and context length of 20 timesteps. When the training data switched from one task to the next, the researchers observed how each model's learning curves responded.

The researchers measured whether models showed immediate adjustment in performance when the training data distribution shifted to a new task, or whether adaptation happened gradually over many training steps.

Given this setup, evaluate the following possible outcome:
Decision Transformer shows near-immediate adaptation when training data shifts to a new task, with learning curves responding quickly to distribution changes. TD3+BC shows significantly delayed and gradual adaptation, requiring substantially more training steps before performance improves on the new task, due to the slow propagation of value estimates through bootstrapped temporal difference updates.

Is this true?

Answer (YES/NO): YES